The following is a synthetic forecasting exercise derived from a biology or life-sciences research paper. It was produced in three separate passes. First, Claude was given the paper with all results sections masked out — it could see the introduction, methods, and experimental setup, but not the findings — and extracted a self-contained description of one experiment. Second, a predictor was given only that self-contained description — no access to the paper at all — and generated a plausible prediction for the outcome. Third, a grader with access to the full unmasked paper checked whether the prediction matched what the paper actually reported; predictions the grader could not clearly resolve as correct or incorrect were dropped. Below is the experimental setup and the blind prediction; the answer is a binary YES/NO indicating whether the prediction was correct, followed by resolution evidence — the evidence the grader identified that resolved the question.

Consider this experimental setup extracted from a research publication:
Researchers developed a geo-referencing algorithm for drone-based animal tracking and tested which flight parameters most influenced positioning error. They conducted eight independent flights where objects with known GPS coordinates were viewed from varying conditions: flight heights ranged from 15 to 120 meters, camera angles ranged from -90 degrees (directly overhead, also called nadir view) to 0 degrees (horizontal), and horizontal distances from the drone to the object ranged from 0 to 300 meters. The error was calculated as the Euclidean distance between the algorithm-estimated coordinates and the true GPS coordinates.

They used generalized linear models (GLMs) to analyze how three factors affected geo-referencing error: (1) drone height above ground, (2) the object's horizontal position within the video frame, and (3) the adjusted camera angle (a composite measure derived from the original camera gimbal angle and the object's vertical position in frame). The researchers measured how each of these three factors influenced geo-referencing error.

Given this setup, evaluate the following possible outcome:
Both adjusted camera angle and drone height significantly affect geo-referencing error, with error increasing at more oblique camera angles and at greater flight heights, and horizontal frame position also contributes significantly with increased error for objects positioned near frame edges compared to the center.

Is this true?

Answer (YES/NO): NO